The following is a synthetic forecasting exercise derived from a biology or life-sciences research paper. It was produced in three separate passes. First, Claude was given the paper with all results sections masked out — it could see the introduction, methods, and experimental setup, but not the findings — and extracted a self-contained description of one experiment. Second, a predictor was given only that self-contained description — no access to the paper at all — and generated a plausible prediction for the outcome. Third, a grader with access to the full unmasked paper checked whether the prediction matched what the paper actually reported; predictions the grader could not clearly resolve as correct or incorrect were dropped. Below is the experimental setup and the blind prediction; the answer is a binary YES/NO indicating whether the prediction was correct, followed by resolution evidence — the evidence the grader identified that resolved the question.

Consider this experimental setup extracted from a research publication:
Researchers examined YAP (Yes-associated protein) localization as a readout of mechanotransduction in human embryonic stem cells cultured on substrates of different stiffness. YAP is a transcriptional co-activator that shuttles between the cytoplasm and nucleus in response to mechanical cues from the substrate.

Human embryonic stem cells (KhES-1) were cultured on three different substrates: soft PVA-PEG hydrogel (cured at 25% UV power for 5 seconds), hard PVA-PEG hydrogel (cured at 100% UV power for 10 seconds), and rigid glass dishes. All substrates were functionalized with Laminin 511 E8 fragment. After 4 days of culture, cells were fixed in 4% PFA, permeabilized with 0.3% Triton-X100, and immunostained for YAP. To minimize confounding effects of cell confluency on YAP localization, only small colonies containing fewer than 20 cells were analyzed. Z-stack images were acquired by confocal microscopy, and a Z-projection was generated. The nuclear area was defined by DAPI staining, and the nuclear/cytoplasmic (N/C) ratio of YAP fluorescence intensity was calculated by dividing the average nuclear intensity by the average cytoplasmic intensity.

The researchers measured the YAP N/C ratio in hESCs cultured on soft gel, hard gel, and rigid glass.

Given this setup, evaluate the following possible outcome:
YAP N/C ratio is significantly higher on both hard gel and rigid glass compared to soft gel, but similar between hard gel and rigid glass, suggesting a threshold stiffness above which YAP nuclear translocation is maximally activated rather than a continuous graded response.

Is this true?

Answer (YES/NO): YES